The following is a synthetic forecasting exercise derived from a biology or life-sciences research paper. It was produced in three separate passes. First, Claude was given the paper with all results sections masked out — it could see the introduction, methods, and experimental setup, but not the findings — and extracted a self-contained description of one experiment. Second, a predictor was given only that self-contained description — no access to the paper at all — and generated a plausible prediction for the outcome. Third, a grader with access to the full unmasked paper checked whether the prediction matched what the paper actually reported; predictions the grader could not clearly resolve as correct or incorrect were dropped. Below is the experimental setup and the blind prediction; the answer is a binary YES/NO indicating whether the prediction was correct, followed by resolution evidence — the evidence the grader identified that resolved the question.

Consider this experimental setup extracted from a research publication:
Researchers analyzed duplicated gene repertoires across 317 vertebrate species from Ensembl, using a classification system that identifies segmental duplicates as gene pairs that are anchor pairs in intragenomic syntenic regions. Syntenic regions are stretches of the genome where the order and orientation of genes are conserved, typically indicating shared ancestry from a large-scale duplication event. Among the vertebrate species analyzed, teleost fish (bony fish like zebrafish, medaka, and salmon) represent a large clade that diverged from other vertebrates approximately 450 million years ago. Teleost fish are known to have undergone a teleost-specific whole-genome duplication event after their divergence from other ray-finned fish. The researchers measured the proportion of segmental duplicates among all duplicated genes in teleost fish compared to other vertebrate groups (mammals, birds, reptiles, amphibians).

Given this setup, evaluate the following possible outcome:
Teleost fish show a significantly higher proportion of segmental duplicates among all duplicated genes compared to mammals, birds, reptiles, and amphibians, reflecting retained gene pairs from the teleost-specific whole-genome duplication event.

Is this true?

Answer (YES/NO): YES